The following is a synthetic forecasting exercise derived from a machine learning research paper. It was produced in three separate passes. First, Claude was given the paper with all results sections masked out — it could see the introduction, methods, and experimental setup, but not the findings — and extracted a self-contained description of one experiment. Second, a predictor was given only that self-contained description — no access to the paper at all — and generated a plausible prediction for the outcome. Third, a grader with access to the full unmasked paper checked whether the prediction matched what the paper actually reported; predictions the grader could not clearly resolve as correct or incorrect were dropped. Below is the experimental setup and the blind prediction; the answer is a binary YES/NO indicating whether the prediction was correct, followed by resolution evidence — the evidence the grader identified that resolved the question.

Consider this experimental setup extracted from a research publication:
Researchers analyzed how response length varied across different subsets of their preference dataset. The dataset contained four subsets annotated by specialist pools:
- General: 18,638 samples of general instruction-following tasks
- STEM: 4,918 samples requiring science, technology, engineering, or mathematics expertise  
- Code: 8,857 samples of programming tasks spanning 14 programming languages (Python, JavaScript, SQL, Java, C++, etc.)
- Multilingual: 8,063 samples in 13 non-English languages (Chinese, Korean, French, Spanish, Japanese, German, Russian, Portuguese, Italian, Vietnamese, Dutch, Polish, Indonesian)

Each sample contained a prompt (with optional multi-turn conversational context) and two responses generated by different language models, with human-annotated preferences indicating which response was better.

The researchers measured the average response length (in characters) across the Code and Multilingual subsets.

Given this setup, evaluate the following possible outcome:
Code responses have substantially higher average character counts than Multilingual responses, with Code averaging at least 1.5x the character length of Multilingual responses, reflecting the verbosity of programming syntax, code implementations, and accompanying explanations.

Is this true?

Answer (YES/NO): YES